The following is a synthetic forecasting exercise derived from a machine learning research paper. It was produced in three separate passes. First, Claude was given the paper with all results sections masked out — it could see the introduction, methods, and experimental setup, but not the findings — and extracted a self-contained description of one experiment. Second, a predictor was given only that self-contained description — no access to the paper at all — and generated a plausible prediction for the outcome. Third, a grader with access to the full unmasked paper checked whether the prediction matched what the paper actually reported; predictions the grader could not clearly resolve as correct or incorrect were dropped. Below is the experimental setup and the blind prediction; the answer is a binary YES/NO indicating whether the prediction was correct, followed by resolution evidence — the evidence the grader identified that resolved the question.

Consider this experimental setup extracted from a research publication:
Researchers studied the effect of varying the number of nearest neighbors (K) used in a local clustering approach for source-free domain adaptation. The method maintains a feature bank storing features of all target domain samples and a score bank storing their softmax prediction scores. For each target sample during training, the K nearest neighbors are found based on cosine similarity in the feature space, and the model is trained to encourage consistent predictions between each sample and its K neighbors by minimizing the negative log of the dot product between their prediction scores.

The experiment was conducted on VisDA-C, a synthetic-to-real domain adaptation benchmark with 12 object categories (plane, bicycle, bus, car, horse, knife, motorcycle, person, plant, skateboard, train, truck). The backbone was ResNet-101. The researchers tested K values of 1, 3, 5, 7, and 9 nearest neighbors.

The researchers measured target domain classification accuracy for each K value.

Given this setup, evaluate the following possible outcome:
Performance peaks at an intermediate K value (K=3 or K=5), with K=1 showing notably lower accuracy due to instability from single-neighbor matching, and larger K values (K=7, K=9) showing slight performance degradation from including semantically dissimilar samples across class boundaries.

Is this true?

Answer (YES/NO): NO